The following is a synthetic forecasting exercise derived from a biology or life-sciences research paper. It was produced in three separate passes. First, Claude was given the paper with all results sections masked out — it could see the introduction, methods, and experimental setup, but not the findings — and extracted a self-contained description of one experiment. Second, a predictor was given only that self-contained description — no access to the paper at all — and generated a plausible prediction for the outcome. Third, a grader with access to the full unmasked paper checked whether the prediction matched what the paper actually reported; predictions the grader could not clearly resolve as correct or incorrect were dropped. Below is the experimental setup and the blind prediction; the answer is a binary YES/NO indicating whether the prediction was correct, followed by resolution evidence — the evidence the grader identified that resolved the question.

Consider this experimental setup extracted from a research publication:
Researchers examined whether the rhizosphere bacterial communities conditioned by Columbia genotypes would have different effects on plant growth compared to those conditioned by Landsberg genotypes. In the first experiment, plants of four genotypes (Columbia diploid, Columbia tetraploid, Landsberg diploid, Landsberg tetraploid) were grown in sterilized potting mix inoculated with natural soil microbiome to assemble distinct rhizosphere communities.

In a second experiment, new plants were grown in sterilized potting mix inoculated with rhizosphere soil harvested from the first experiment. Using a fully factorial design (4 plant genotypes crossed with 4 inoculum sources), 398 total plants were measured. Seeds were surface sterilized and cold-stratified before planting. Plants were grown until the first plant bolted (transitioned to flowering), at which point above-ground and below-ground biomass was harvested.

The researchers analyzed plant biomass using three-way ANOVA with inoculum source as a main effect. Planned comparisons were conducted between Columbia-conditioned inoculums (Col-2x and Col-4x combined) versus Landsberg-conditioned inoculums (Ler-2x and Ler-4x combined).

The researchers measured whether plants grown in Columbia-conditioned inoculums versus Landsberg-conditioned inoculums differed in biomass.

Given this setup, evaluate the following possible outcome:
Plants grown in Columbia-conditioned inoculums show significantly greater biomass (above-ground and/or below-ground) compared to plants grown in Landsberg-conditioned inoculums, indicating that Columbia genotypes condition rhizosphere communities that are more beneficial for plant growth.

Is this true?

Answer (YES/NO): NO